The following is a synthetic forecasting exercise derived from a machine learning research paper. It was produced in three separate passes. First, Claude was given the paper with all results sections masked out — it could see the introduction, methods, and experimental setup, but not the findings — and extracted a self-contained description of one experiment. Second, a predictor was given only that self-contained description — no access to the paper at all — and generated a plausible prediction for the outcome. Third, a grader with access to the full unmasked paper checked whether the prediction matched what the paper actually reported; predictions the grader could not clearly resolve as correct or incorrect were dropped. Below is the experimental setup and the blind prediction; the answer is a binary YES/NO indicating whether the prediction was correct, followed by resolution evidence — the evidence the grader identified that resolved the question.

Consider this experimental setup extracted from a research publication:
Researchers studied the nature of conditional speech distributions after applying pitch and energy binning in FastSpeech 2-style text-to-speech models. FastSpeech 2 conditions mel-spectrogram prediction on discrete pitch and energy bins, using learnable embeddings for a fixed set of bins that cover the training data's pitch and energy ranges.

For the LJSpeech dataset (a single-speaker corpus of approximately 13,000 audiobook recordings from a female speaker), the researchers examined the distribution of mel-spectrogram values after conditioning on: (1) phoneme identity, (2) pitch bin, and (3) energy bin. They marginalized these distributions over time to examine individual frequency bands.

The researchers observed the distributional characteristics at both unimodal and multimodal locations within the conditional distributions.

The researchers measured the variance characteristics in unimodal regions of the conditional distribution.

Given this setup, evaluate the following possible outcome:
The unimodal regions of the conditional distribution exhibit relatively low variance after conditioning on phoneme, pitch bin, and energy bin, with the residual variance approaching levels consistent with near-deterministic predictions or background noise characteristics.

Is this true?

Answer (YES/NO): NO